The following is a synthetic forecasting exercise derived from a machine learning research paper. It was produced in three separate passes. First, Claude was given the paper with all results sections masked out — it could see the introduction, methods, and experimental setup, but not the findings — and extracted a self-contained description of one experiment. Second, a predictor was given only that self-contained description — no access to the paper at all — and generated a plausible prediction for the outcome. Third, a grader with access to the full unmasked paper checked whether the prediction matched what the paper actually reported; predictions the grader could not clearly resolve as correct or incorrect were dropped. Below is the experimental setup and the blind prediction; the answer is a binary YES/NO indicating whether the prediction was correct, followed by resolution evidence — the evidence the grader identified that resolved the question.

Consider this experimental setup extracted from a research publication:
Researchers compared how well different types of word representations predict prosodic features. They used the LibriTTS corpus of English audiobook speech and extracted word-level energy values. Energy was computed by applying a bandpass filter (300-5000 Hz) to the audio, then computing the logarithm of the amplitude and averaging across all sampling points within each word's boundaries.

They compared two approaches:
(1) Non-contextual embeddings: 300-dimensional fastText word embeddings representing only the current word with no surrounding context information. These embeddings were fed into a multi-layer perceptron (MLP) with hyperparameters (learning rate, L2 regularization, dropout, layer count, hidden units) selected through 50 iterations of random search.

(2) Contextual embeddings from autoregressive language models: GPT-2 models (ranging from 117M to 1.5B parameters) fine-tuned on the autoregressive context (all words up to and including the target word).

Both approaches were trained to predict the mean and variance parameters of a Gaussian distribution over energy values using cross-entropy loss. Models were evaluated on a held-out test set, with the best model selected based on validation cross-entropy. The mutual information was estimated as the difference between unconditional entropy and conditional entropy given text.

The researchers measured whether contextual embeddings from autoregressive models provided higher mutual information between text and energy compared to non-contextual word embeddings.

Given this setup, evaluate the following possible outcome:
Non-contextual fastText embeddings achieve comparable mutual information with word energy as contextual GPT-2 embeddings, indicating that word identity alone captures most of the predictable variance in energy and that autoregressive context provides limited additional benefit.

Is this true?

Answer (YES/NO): NO